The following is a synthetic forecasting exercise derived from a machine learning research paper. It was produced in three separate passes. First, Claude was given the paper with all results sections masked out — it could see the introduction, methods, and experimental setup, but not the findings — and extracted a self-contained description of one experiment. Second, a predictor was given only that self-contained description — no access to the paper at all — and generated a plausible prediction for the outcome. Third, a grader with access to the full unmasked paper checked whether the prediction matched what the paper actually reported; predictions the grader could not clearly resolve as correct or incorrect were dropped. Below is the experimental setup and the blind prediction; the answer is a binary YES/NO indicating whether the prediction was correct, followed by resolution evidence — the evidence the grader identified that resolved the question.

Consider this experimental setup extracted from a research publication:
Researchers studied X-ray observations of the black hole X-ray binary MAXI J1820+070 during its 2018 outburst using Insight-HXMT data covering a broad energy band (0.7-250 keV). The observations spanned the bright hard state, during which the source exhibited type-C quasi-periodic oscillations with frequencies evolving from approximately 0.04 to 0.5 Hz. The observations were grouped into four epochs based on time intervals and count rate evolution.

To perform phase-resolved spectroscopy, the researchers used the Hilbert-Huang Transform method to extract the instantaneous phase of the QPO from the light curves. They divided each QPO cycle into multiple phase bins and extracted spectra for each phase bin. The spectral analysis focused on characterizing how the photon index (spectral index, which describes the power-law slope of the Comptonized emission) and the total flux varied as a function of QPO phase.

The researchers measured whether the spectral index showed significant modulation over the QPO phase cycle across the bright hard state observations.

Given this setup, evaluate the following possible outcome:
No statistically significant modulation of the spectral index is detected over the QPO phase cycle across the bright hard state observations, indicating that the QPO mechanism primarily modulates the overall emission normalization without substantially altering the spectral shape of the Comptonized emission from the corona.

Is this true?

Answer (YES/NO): NO